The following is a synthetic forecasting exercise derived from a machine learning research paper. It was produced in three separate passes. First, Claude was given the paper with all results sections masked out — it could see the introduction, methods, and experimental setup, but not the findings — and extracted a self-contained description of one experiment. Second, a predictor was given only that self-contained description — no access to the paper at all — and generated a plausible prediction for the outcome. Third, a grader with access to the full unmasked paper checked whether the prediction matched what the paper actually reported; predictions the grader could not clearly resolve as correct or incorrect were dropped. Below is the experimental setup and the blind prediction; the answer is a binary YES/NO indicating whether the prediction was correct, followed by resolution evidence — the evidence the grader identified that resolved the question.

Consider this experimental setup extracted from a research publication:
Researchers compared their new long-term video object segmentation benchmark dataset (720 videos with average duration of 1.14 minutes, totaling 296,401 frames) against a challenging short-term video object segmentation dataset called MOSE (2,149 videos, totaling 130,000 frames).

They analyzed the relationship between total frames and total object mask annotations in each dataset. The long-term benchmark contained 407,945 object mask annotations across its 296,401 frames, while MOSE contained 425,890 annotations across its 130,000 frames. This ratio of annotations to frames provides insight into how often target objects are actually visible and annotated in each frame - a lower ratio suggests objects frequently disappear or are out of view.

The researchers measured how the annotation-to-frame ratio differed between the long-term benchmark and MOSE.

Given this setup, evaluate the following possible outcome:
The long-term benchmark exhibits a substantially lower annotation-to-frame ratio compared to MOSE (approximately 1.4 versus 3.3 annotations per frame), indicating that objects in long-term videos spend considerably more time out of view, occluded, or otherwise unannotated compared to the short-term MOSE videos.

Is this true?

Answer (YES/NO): YES